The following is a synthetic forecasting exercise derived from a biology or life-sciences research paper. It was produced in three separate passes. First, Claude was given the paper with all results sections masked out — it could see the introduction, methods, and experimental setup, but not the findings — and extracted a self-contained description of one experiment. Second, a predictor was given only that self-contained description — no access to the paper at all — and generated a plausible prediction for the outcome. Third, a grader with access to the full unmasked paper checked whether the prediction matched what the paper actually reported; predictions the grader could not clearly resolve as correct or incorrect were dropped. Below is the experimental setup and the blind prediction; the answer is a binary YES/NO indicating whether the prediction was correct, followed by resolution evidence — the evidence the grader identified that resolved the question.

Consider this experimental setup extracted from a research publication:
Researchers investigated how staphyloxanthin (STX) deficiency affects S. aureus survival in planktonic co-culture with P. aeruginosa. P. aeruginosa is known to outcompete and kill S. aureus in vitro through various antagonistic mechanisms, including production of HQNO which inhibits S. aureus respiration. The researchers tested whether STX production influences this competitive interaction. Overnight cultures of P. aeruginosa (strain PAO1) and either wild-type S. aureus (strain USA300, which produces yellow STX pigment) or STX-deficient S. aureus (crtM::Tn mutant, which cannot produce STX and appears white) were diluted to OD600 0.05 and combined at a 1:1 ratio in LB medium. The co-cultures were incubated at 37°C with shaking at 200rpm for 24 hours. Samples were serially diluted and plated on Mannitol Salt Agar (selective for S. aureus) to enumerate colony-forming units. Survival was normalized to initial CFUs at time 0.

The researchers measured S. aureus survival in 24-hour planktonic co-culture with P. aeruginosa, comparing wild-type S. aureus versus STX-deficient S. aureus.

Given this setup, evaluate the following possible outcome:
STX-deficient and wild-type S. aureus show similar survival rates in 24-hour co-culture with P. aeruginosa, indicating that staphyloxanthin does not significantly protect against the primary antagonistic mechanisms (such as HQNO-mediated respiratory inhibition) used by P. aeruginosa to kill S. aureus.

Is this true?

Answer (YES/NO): YES